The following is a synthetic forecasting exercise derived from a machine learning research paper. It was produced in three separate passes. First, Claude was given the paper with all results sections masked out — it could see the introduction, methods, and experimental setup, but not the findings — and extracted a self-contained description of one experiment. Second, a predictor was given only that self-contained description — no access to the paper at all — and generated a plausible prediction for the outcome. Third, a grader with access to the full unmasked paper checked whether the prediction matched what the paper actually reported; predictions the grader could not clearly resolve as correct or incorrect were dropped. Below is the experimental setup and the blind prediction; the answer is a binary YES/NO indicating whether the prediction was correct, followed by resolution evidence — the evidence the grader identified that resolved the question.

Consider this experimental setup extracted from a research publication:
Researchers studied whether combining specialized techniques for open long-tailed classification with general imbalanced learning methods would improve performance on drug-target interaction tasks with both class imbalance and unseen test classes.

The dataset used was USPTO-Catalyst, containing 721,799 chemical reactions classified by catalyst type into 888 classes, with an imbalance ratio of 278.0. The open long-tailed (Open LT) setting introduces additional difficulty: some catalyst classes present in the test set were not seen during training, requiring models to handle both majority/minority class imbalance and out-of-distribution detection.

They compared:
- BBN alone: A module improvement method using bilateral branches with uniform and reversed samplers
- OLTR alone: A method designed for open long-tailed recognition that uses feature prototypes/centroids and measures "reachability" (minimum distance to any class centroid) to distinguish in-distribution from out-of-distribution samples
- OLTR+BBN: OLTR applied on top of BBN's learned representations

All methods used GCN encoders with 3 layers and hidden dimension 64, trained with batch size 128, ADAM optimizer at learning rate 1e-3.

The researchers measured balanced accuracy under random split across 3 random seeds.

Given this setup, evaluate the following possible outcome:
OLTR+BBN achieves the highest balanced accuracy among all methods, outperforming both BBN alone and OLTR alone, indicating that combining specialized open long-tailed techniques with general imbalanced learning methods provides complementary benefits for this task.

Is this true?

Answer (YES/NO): YES